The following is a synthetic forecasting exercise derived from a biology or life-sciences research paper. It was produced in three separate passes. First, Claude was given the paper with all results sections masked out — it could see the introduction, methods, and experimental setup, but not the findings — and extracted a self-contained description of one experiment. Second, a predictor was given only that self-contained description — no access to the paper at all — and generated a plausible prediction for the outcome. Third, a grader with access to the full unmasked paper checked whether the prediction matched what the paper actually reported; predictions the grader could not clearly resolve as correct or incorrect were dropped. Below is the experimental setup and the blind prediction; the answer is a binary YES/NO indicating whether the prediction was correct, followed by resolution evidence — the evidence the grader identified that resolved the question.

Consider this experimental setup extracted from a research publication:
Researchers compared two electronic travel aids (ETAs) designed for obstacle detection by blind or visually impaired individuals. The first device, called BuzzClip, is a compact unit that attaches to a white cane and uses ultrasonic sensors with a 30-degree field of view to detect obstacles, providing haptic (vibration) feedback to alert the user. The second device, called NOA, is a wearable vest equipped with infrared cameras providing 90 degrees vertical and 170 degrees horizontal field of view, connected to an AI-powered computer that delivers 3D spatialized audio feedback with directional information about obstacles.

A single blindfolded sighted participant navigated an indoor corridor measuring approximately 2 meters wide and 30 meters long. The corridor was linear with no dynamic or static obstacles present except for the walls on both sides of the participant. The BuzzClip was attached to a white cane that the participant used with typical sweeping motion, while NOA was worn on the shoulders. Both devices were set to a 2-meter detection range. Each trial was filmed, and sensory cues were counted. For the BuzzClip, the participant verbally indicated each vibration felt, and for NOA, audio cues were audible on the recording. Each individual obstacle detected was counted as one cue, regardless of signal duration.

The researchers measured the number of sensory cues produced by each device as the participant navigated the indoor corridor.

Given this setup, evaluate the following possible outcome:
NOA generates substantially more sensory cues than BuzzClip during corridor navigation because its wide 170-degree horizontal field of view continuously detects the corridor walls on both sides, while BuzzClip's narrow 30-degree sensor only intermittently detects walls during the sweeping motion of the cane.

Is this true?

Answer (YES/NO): NO